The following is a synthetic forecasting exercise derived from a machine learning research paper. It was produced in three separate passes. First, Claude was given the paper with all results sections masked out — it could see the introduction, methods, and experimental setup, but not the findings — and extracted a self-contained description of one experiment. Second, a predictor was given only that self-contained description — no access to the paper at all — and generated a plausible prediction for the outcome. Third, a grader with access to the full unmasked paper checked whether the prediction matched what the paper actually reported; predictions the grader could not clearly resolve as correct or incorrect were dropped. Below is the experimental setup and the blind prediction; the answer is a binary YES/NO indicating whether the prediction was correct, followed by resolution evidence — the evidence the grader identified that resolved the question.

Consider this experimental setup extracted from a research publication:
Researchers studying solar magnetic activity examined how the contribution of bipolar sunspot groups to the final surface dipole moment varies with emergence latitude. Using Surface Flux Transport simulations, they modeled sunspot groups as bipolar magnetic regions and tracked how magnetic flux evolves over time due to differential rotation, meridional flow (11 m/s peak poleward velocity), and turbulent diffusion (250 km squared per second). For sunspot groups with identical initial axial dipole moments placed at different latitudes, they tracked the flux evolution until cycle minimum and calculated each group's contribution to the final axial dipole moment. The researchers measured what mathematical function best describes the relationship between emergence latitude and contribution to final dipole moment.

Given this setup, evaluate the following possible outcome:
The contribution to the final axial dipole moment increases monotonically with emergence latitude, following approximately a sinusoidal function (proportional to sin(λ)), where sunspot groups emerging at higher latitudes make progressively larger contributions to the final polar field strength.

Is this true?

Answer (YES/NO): NO